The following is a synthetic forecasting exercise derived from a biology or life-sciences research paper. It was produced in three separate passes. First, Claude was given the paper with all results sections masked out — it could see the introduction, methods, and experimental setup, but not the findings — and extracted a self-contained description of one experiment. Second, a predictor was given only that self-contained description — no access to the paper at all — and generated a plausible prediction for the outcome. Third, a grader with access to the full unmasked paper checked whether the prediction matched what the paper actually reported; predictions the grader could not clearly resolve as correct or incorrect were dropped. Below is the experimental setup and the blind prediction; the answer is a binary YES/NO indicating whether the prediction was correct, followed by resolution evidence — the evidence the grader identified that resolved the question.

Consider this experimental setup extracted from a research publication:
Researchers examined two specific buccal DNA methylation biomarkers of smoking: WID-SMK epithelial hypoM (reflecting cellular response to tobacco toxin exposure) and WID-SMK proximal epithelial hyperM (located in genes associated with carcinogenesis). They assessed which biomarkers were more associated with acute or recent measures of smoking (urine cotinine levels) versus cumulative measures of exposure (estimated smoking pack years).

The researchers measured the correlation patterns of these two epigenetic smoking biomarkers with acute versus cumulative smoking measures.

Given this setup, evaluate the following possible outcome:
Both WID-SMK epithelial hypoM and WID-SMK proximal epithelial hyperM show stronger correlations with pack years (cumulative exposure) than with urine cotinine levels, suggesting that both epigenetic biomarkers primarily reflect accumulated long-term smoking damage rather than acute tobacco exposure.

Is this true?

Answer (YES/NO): NO